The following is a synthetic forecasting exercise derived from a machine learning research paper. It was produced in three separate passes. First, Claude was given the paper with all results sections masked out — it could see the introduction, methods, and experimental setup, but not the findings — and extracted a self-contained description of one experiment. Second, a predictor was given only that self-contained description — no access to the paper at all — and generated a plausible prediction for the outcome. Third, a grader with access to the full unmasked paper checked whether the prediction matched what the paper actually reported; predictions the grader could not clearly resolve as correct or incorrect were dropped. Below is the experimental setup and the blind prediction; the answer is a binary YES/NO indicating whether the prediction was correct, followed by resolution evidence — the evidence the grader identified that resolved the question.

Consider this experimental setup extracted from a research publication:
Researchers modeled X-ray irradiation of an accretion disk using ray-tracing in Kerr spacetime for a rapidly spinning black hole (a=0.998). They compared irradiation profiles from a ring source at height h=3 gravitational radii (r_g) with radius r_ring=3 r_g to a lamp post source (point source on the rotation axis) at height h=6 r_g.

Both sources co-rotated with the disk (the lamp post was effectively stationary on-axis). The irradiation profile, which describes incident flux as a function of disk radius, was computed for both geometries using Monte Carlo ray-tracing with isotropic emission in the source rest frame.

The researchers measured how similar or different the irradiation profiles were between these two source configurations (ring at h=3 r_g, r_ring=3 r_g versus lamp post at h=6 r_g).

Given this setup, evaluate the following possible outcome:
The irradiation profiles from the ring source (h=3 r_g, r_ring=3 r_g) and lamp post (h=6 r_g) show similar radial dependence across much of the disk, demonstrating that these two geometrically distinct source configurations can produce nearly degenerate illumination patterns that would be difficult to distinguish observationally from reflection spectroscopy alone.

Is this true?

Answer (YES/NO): YES